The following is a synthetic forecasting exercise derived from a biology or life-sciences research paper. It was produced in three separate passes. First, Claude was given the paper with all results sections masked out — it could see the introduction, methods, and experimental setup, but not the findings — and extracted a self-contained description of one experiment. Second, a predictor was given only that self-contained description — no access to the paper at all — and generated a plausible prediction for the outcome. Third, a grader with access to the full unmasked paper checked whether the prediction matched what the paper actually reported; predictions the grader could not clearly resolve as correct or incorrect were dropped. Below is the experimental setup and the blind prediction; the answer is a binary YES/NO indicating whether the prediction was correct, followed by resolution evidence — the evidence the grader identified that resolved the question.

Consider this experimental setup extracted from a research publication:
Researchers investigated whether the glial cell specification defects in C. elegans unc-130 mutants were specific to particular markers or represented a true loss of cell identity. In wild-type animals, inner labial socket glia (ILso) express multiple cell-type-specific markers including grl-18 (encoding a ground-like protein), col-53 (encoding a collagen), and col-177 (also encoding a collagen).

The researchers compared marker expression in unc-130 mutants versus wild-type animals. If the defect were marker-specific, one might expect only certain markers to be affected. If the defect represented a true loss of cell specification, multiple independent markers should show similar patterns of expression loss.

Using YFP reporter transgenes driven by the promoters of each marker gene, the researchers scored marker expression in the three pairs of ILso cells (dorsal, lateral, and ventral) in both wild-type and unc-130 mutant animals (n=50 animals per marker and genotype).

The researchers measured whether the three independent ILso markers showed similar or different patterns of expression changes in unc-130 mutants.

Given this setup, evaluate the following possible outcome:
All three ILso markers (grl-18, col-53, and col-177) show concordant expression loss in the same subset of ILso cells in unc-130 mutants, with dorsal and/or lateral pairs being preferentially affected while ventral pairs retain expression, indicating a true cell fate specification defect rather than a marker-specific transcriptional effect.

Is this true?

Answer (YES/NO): NO